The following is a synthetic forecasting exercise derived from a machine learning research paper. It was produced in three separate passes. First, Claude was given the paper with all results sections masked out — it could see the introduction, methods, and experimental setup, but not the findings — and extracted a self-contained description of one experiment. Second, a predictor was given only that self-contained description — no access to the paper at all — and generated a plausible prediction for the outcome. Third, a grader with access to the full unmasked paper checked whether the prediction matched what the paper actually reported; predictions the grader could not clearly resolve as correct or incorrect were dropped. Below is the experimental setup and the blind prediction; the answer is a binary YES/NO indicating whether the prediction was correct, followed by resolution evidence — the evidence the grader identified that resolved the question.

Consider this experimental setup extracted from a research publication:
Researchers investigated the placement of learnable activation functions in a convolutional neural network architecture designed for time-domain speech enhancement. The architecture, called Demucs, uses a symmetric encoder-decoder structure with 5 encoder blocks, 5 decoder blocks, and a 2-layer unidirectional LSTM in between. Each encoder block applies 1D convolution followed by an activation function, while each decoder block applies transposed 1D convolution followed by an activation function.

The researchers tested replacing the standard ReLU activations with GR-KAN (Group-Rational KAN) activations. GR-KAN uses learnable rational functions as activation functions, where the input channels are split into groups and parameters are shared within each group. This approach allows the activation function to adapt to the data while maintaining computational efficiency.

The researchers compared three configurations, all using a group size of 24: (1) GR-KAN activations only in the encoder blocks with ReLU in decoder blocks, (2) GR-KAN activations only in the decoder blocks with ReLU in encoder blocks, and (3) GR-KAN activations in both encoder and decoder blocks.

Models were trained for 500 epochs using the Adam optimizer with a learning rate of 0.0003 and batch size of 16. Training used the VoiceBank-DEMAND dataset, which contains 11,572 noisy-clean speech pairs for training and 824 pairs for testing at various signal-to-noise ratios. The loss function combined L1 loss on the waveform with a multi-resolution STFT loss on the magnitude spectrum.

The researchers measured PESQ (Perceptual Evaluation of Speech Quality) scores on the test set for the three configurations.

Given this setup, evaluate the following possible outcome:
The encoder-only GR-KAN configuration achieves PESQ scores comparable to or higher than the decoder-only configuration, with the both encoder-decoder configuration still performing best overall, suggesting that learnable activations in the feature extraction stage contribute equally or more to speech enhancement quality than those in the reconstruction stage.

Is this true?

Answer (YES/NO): NO